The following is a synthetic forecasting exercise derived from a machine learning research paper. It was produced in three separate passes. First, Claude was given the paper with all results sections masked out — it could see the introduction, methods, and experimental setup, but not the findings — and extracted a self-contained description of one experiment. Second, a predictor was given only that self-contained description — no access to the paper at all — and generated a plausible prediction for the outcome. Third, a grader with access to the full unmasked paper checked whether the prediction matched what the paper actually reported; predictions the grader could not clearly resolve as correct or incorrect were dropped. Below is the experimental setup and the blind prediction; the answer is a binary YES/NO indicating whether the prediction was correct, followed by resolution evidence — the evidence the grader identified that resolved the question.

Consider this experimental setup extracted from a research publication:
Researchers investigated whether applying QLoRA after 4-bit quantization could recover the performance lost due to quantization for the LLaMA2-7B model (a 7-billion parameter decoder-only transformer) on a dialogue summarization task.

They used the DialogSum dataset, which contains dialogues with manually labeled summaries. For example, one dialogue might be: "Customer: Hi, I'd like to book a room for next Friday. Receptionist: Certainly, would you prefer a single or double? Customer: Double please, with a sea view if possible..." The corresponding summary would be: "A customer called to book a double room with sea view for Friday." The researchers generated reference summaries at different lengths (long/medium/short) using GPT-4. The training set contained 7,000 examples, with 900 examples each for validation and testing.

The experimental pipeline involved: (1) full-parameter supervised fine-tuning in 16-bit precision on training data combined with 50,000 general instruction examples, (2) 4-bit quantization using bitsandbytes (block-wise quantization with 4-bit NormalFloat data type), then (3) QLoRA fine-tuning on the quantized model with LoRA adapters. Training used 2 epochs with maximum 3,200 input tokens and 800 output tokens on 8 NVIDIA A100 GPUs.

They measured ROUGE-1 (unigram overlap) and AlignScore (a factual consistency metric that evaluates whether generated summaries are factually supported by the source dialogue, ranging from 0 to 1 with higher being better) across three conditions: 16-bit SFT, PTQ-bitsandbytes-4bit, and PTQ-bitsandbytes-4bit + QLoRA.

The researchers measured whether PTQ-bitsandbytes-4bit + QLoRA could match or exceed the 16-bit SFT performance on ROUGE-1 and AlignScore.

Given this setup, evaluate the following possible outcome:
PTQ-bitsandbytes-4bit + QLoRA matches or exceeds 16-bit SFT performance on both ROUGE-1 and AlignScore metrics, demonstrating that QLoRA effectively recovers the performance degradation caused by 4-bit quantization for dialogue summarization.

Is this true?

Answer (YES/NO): NO